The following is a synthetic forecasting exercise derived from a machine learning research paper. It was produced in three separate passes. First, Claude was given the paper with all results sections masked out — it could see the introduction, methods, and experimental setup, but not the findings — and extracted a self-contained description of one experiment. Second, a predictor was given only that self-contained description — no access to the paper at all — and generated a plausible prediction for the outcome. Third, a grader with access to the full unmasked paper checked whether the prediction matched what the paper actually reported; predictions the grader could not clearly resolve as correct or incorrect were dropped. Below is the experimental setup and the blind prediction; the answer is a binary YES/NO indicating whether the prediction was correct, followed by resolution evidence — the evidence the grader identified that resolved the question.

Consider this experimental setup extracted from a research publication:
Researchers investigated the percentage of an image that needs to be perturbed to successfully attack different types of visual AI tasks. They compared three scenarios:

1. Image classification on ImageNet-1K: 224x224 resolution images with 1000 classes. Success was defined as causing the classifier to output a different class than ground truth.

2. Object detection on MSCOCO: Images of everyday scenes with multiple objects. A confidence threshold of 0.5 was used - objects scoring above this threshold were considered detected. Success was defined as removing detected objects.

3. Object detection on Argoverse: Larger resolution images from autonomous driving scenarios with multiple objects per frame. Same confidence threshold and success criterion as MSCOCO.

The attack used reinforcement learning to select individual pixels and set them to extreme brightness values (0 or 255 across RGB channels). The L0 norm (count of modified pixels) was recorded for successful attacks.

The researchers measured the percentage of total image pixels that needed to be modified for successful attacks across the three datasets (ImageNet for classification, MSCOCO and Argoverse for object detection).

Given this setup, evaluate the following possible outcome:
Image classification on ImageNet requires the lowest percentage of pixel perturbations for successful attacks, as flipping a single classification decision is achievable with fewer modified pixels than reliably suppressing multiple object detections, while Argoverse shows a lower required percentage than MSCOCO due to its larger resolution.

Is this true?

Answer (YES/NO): NO